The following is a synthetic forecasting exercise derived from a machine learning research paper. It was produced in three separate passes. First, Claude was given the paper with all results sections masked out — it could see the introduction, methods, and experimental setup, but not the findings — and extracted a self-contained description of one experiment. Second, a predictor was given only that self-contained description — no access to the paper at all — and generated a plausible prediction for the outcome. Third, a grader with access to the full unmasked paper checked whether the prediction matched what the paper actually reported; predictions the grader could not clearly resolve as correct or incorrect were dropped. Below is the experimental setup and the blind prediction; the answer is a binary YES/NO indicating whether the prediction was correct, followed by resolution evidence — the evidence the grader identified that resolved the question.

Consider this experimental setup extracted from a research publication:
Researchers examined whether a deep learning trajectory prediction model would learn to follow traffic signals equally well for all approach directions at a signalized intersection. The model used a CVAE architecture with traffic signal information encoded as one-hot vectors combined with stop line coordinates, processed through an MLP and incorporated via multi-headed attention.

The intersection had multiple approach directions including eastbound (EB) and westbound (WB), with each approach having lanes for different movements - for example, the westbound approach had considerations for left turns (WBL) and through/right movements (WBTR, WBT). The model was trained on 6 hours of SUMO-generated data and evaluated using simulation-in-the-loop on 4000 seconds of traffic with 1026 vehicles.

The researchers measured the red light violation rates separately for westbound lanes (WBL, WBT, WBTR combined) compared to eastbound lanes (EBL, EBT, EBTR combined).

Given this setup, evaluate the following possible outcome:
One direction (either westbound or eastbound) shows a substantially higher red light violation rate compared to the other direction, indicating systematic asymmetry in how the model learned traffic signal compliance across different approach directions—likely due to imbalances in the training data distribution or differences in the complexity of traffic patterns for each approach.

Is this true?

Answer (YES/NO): YES